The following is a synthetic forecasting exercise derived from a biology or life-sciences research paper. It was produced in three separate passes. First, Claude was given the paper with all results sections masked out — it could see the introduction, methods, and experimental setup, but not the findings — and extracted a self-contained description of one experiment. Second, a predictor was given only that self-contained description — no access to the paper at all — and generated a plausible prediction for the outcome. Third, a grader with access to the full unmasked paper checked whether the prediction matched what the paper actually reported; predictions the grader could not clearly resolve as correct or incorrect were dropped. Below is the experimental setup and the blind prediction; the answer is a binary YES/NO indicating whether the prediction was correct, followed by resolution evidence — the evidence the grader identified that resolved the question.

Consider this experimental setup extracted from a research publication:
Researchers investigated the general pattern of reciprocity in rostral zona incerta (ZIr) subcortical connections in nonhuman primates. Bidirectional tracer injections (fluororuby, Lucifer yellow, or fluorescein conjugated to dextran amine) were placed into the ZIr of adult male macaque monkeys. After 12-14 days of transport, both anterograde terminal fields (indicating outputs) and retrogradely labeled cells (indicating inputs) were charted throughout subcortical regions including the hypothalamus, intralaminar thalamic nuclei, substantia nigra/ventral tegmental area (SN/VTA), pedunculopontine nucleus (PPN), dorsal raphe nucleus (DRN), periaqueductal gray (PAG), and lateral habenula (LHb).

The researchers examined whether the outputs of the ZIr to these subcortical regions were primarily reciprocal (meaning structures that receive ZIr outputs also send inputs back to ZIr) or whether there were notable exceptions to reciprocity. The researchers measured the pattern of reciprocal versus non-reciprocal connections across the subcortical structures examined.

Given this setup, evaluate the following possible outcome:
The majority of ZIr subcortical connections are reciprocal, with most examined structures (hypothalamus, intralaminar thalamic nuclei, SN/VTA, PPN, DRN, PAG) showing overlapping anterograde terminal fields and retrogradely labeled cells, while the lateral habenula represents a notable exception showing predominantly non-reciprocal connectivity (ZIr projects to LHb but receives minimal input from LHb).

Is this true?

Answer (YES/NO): YES